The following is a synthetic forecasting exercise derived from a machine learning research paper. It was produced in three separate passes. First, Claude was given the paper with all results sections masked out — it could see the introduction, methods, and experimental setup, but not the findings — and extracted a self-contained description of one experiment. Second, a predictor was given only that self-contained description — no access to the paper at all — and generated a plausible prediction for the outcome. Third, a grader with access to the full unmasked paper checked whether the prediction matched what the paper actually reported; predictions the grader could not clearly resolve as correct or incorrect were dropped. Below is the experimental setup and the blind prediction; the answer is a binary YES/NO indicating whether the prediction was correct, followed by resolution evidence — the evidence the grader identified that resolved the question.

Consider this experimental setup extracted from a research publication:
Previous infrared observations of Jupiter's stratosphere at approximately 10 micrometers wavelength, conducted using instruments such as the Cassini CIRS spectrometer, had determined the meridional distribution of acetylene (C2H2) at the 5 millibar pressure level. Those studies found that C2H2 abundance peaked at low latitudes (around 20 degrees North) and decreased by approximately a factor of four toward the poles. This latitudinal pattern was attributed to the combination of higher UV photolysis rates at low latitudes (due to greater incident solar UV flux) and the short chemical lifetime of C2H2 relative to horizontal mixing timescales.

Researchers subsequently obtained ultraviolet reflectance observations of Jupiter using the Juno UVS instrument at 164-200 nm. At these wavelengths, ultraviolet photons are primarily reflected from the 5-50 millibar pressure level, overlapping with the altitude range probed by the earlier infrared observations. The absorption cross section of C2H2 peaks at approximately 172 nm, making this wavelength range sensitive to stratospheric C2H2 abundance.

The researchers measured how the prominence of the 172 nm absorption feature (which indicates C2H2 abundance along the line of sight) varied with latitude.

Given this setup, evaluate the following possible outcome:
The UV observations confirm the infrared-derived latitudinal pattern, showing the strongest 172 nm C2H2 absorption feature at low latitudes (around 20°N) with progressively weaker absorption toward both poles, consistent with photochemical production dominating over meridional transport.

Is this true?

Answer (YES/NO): NO